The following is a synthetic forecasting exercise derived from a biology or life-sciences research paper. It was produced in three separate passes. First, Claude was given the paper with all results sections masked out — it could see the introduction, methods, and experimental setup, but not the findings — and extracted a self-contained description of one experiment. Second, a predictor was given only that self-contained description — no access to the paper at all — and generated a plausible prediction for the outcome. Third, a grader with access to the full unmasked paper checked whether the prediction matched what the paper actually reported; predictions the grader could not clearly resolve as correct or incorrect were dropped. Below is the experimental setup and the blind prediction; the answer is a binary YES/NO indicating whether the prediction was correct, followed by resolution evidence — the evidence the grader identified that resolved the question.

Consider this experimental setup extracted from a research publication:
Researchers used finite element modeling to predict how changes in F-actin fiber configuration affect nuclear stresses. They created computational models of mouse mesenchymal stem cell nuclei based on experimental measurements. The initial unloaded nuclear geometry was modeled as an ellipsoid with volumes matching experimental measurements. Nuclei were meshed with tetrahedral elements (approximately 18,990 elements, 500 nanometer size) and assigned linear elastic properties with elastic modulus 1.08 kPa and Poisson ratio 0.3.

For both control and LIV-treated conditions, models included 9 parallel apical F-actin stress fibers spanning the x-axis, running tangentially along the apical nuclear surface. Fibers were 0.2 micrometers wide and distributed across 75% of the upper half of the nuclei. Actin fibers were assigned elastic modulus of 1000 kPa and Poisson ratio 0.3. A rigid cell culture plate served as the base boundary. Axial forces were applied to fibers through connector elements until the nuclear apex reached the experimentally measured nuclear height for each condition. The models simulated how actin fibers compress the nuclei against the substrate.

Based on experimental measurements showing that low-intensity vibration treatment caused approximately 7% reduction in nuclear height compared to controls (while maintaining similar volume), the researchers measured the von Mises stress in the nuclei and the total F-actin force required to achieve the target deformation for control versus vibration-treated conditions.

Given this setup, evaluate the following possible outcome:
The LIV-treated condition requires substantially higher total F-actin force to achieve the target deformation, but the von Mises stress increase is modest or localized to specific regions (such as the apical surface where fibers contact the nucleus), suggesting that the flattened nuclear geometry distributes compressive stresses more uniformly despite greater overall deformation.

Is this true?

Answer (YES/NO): NO